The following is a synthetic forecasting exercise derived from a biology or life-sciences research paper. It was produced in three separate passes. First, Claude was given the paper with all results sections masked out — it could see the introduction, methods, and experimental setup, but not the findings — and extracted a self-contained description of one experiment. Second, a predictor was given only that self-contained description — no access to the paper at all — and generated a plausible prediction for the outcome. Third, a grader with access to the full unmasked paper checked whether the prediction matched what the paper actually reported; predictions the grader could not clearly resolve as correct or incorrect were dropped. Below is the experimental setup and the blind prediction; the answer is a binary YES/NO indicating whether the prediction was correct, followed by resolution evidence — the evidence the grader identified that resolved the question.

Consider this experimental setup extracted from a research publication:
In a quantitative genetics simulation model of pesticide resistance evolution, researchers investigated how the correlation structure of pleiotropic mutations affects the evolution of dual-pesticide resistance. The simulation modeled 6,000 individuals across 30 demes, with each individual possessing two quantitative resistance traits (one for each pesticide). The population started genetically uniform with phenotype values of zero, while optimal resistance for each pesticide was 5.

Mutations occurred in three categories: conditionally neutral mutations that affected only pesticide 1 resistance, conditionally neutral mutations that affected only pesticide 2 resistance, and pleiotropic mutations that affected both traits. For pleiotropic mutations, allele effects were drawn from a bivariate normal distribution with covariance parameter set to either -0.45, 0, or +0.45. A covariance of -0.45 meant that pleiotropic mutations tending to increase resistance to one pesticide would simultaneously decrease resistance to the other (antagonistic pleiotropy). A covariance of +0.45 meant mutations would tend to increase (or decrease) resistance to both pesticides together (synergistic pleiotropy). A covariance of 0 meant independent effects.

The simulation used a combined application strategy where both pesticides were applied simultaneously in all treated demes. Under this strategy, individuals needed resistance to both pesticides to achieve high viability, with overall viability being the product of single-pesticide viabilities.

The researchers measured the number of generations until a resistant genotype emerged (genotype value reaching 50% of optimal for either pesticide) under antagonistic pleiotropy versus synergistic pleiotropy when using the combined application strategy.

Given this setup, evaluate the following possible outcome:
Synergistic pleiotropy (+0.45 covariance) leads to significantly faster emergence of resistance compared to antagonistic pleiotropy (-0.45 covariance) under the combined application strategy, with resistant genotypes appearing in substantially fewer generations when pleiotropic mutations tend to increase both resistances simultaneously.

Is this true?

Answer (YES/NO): NO